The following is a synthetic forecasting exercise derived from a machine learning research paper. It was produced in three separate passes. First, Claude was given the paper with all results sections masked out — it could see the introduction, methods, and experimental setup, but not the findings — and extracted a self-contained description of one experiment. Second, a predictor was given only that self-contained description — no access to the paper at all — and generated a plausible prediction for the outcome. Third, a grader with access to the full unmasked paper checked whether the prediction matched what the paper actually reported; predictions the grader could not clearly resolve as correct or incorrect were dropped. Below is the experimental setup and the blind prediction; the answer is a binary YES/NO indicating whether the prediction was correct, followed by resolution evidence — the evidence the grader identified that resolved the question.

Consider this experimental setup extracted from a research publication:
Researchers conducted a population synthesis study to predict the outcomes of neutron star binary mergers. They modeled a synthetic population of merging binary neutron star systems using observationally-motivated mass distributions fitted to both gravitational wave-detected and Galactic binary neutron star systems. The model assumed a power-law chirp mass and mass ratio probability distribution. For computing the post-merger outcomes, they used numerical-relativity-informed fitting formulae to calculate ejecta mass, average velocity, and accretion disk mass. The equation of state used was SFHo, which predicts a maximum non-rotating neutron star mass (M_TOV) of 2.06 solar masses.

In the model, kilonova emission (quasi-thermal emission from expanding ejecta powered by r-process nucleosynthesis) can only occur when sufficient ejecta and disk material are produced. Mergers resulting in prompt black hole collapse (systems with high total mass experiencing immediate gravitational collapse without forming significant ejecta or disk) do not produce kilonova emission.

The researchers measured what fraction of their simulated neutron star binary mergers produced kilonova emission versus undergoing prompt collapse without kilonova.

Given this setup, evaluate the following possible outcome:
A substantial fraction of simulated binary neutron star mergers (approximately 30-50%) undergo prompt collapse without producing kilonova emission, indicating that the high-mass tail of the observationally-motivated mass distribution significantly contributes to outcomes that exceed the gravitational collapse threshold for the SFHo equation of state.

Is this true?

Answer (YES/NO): NO